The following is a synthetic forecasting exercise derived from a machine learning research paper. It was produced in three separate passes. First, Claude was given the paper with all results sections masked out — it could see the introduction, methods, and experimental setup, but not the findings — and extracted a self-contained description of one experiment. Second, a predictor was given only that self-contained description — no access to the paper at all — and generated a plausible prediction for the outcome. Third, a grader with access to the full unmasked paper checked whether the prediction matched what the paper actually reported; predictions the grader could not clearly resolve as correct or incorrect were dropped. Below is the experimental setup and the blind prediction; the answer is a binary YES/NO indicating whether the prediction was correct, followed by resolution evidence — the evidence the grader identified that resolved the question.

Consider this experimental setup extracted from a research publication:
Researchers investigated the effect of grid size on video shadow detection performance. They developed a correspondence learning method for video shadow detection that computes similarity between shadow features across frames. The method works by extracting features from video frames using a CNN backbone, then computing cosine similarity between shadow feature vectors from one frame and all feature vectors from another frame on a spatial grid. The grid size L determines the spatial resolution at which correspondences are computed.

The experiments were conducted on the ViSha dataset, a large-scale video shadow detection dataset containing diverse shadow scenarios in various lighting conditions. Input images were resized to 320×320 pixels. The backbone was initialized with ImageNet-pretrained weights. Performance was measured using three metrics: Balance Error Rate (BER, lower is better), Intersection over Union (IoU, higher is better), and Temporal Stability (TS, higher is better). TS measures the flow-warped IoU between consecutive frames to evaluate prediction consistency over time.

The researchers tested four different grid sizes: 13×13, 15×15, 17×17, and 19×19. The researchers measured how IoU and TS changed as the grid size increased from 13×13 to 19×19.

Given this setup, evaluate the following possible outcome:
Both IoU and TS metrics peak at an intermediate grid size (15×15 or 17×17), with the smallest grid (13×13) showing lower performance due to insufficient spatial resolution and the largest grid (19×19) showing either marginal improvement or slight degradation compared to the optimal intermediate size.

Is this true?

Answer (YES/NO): NO